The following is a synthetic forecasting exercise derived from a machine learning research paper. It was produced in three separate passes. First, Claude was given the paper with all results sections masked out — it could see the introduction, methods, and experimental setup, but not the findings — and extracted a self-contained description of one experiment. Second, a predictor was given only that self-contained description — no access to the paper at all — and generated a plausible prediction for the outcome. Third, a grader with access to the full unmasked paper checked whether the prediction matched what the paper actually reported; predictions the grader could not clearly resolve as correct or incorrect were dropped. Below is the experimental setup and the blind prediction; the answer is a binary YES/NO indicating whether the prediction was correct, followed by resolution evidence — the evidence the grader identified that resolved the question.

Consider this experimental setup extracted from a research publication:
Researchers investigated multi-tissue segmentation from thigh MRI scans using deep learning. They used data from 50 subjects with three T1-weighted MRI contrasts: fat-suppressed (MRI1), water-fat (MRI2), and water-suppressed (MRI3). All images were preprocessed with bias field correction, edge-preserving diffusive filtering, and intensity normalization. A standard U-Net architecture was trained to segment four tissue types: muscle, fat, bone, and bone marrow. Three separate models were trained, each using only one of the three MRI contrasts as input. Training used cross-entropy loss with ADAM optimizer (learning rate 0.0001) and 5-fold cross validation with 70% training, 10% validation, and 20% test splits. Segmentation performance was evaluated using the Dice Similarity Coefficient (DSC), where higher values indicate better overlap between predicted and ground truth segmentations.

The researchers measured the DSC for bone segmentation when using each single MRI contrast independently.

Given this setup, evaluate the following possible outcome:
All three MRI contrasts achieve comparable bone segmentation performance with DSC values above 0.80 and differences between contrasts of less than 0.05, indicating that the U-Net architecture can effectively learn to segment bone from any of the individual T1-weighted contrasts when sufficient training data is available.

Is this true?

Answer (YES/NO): NO